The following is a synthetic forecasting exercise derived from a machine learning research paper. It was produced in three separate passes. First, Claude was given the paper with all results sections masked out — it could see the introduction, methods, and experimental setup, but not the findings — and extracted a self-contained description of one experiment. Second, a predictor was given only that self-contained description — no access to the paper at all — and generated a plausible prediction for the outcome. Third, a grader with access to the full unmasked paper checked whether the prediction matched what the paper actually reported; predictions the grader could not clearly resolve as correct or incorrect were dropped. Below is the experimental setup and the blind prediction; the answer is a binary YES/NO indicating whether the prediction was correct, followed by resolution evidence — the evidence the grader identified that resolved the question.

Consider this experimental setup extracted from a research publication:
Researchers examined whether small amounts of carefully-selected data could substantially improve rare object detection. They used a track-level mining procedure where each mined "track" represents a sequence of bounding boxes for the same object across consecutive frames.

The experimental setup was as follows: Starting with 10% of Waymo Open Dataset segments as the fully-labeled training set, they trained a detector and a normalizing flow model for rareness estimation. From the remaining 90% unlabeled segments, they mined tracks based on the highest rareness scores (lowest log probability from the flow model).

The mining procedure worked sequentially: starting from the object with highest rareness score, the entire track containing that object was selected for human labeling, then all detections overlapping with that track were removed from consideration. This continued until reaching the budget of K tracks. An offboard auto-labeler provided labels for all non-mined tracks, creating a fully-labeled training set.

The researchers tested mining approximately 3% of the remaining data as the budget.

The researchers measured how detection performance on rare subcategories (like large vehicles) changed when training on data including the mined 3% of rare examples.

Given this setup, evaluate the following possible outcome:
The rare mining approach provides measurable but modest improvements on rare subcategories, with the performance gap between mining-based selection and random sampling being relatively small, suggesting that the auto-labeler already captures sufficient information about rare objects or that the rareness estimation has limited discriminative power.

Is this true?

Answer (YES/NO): NO